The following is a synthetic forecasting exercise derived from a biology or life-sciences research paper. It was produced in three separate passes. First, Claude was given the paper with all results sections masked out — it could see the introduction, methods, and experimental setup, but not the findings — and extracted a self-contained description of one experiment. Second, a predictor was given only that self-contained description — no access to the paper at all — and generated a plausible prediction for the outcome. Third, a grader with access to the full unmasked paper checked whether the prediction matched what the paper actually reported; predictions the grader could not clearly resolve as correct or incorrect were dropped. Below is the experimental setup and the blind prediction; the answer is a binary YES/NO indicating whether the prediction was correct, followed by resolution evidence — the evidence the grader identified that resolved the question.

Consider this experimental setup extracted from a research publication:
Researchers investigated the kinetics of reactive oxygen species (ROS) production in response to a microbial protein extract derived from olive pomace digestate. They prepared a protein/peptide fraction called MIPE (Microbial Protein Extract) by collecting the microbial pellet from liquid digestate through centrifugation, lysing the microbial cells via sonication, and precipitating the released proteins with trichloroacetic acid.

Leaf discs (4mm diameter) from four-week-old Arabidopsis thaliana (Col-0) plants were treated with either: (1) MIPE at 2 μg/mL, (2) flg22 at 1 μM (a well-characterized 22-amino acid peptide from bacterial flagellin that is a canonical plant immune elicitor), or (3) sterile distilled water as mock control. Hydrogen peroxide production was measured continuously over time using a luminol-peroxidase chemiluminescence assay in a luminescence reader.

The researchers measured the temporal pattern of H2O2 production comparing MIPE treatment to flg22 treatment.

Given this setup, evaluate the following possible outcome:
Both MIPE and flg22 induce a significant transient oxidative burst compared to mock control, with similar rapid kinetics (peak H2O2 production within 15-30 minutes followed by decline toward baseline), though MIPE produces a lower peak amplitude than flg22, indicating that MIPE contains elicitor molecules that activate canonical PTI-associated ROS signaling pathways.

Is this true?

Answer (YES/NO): NO